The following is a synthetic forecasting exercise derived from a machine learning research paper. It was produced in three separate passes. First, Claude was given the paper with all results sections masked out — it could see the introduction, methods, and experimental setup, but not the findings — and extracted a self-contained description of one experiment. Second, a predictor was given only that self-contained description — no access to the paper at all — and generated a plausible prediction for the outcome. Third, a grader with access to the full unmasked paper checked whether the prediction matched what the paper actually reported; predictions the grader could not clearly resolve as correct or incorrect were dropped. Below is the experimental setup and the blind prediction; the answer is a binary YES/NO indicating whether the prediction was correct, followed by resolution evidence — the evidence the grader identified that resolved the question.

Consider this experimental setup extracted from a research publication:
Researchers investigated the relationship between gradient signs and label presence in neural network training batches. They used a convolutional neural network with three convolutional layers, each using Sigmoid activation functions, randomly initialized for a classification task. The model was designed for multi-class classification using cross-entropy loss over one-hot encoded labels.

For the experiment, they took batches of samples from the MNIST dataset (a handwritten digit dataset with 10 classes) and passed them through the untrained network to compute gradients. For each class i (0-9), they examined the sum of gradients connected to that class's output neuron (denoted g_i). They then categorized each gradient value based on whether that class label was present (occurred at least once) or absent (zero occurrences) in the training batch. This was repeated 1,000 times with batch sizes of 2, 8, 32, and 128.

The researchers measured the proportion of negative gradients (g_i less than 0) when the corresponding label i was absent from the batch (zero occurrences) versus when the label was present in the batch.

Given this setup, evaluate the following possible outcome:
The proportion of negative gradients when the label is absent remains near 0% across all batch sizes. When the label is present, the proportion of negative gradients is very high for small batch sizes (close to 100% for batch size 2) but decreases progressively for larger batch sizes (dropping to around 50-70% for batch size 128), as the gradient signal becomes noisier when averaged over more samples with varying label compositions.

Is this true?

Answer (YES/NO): NO